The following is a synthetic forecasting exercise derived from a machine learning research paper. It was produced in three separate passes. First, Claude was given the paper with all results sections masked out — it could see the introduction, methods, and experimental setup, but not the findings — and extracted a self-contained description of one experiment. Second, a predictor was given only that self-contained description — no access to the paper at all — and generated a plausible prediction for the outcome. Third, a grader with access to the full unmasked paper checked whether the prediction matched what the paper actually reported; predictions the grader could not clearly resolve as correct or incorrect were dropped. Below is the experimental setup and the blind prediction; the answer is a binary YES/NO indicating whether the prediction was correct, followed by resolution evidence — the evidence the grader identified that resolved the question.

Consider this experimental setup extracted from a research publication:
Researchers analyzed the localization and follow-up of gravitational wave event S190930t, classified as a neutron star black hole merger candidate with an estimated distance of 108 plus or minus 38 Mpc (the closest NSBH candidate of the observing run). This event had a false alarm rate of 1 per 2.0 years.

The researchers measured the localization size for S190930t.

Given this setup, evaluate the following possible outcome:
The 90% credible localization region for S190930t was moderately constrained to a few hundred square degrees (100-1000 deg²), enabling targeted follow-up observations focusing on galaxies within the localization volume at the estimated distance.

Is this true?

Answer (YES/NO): NO